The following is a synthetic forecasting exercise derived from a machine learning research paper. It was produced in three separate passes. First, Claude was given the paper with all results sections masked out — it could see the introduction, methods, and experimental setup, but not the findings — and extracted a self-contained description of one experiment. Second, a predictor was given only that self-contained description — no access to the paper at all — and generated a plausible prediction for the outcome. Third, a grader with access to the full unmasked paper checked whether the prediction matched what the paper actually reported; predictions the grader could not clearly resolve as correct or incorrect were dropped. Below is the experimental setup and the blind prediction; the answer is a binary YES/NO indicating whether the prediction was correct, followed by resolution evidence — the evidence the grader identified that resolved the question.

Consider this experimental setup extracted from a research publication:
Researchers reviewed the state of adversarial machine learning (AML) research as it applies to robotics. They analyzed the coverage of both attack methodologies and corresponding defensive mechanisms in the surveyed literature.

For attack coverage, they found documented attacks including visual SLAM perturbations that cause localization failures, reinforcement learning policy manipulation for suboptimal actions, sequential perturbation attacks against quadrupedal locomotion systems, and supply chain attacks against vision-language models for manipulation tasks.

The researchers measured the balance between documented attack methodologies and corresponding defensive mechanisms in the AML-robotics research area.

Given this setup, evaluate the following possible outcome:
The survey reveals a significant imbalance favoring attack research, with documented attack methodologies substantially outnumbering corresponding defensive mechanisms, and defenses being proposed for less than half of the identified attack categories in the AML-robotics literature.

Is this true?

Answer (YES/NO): YES